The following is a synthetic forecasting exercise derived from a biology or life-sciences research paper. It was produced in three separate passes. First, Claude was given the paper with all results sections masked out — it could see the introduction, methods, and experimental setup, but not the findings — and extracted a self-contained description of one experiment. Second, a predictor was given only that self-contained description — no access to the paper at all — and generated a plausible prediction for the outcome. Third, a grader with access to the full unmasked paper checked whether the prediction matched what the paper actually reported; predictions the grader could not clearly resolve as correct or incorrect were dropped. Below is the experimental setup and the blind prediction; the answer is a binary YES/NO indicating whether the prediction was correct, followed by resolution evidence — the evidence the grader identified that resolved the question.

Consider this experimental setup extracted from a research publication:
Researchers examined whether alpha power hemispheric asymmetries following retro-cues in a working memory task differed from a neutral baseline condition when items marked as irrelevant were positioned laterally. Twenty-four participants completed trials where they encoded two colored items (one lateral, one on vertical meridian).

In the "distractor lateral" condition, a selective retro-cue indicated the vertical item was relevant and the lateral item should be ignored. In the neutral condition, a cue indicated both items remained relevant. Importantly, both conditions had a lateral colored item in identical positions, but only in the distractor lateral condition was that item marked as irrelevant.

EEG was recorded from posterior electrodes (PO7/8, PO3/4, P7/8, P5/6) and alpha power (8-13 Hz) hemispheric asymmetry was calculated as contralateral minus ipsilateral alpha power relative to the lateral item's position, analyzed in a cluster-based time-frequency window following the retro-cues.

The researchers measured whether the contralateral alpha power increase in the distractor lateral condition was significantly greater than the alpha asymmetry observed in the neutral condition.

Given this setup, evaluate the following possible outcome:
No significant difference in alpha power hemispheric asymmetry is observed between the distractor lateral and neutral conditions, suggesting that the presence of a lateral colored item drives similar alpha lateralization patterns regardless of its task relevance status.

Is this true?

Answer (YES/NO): NO